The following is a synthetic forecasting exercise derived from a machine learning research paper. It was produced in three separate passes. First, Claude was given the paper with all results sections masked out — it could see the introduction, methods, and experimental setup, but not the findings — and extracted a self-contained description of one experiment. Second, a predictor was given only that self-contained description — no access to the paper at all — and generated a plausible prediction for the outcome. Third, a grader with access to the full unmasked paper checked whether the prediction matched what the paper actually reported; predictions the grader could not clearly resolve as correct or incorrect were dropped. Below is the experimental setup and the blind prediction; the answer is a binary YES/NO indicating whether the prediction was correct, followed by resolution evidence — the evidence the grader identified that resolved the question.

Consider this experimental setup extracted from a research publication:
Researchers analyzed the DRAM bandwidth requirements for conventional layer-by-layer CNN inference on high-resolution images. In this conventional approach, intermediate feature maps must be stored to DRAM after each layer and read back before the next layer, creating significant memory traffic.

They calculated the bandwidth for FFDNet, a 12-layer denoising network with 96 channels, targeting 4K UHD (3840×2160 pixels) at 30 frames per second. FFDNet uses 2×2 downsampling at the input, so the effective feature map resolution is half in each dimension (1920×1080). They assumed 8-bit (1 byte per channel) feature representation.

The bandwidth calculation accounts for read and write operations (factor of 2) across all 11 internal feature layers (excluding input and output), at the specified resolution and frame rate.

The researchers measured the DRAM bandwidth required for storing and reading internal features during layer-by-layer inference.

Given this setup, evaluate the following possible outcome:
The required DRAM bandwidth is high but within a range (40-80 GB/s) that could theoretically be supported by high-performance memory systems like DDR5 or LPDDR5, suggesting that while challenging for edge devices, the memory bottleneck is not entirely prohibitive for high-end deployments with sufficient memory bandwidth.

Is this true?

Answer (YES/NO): NO